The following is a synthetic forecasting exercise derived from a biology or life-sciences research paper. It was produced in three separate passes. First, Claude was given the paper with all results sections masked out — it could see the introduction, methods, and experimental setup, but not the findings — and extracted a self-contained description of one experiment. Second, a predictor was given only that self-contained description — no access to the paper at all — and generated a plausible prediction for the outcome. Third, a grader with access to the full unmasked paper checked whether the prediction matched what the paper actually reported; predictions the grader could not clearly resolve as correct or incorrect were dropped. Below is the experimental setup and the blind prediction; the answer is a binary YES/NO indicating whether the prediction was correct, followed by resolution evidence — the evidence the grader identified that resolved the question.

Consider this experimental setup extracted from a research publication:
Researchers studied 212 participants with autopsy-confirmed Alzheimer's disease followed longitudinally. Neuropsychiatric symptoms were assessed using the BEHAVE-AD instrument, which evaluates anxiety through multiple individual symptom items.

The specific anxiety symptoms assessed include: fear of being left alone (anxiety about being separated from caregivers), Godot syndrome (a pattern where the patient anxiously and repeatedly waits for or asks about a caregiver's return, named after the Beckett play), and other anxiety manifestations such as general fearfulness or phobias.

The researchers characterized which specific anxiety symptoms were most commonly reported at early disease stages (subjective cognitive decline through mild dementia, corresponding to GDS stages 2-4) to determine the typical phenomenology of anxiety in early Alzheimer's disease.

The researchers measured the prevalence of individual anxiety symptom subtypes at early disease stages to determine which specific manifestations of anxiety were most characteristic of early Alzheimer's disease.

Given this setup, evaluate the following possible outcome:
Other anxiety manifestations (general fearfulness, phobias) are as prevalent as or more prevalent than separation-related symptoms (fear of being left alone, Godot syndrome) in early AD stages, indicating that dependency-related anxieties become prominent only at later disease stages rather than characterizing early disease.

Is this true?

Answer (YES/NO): NO